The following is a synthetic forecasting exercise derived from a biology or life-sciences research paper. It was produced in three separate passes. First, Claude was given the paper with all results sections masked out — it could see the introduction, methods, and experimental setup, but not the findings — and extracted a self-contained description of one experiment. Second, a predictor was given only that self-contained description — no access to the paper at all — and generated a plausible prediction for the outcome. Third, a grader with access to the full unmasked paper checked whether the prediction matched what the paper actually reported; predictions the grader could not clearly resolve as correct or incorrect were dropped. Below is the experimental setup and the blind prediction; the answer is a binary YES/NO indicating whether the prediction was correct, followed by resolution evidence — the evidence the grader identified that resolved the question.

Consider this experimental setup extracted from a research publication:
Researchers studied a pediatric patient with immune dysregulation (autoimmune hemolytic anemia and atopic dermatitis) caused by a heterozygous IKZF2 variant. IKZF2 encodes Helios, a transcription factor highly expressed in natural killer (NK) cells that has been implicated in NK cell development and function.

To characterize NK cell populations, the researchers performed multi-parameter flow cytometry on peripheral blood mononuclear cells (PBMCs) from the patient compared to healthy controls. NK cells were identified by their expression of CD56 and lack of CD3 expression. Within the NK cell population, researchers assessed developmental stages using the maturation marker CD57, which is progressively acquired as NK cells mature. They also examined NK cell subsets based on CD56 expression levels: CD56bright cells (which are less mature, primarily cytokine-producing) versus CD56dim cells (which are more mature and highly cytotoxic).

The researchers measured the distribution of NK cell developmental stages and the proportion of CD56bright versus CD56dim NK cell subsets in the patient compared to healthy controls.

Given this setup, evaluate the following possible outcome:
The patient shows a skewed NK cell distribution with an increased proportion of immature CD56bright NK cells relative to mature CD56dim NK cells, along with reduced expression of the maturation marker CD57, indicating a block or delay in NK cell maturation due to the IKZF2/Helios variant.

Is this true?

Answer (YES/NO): NO